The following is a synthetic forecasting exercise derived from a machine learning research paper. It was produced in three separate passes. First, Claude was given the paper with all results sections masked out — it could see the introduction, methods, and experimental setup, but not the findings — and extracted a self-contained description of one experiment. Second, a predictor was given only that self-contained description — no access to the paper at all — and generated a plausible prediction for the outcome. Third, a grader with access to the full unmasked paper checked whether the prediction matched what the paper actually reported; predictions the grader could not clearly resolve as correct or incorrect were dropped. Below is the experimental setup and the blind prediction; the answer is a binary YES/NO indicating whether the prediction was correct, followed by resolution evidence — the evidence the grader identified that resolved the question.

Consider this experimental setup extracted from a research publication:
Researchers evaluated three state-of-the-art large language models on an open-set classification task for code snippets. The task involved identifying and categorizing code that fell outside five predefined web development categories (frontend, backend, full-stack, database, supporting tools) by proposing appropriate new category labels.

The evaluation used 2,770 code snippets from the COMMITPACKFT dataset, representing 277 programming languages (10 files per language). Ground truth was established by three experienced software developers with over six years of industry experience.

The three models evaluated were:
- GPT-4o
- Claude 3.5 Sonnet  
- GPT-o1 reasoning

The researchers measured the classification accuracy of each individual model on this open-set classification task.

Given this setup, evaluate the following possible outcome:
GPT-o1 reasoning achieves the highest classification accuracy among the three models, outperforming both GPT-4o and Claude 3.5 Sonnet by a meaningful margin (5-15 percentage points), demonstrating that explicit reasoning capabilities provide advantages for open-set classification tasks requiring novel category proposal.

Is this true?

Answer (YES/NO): NO